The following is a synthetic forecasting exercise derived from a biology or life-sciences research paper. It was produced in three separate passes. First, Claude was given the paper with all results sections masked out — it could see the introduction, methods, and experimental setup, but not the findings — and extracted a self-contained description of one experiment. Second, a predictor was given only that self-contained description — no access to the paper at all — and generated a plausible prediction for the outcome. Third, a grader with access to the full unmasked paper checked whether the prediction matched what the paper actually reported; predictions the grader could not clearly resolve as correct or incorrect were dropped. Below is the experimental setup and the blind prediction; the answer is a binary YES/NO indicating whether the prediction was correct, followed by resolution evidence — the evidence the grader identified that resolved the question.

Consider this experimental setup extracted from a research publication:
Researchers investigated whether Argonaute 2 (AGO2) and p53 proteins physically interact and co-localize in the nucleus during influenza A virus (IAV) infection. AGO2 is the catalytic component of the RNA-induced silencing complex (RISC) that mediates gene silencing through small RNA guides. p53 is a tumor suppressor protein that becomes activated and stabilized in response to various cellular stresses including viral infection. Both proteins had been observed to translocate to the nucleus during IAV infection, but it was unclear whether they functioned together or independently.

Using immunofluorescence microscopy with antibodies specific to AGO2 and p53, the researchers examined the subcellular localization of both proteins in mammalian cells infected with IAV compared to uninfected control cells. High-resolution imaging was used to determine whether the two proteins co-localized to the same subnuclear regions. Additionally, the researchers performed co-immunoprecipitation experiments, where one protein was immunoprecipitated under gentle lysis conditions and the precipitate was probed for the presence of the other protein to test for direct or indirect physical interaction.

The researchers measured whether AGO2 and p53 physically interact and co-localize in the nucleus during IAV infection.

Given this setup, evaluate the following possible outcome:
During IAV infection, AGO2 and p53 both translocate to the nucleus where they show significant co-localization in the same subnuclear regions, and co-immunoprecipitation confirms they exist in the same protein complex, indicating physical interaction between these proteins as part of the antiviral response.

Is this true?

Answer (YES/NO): NO